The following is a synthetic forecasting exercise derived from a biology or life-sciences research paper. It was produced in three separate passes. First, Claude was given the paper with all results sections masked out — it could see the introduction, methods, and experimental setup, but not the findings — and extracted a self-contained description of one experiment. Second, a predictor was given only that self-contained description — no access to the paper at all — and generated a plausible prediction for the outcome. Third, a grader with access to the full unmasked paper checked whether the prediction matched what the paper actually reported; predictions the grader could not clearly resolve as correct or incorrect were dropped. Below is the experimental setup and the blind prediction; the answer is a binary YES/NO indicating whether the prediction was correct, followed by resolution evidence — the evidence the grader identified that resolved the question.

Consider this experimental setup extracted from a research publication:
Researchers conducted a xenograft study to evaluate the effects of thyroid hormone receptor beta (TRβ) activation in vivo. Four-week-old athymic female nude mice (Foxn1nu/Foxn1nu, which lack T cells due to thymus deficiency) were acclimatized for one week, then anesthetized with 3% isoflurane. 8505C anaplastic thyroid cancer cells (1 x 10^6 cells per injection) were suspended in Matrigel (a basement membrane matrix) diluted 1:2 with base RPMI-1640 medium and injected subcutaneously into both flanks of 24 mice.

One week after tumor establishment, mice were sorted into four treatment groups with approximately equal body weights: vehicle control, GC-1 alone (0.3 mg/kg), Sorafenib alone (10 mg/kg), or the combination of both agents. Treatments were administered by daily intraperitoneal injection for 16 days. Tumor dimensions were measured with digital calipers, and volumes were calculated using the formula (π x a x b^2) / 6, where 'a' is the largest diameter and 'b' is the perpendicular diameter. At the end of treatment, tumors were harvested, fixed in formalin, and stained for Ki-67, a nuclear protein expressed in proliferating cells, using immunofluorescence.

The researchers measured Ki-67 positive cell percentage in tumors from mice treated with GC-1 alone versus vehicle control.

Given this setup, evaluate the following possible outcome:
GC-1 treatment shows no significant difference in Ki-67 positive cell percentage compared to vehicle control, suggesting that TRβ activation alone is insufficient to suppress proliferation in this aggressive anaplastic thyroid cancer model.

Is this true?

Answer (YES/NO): YES